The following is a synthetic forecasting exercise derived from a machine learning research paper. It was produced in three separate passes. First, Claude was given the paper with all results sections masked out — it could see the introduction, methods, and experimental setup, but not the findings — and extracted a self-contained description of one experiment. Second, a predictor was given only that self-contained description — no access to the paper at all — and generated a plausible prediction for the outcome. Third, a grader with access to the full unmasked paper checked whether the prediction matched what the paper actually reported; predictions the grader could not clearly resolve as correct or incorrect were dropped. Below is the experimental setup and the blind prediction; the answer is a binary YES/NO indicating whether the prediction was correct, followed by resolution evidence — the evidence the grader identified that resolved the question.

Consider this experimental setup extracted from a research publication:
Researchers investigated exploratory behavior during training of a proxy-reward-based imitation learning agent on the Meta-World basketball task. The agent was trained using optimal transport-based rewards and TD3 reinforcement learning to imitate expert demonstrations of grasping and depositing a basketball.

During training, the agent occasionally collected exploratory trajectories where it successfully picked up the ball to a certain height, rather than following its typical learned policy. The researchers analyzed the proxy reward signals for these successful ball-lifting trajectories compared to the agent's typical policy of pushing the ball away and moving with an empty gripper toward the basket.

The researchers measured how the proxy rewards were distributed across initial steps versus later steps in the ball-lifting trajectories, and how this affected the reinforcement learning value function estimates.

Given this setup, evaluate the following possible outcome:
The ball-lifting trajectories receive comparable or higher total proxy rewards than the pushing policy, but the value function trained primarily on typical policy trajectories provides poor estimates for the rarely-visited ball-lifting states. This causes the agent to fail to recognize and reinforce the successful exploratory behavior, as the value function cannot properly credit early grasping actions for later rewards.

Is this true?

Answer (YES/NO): NO